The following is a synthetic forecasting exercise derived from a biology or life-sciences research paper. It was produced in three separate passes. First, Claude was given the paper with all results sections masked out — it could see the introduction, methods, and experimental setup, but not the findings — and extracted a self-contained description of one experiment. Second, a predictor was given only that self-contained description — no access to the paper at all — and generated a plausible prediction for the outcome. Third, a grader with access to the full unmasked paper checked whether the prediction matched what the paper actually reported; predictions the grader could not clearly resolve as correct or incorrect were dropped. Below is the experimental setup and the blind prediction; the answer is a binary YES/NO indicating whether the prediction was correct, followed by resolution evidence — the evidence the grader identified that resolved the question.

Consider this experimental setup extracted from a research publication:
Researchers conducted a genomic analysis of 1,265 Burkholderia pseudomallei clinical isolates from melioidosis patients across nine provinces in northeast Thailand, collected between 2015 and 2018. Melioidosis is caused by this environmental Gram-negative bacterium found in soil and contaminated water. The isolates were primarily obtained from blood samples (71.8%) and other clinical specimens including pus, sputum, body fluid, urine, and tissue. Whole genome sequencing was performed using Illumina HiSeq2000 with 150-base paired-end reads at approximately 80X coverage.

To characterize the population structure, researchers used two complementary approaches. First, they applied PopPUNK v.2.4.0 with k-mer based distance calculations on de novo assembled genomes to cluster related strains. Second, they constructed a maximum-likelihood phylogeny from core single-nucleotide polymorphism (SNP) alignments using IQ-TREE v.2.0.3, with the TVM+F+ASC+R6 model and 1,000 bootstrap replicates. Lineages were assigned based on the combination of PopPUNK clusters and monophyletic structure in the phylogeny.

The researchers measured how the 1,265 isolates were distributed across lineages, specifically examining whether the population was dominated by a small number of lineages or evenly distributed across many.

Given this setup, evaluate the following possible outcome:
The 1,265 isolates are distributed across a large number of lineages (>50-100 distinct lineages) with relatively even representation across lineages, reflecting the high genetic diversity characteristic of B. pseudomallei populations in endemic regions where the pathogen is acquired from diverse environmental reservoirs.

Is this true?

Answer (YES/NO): NO